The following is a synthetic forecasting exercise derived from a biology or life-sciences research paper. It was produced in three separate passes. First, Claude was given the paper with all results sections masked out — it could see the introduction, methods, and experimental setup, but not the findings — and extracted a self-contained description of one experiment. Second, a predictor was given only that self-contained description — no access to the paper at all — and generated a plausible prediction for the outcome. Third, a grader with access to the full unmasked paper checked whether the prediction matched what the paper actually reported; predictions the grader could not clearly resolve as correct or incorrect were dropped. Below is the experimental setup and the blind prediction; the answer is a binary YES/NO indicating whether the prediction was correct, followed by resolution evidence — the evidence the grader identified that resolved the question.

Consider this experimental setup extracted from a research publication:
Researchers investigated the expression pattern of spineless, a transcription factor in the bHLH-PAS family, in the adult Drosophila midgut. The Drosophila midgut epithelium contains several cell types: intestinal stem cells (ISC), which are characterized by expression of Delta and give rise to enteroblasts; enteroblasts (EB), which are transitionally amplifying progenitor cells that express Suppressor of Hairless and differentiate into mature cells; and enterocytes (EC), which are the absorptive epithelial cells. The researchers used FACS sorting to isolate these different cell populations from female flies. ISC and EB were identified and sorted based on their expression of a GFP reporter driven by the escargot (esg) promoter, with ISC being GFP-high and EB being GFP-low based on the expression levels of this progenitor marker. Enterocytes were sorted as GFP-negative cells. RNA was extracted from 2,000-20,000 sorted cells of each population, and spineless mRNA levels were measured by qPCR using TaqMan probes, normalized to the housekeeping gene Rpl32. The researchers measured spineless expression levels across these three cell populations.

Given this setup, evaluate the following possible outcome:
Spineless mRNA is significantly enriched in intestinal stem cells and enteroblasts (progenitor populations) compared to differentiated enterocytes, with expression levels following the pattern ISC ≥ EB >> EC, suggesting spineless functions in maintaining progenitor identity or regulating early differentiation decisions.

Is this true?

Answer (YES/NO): YES